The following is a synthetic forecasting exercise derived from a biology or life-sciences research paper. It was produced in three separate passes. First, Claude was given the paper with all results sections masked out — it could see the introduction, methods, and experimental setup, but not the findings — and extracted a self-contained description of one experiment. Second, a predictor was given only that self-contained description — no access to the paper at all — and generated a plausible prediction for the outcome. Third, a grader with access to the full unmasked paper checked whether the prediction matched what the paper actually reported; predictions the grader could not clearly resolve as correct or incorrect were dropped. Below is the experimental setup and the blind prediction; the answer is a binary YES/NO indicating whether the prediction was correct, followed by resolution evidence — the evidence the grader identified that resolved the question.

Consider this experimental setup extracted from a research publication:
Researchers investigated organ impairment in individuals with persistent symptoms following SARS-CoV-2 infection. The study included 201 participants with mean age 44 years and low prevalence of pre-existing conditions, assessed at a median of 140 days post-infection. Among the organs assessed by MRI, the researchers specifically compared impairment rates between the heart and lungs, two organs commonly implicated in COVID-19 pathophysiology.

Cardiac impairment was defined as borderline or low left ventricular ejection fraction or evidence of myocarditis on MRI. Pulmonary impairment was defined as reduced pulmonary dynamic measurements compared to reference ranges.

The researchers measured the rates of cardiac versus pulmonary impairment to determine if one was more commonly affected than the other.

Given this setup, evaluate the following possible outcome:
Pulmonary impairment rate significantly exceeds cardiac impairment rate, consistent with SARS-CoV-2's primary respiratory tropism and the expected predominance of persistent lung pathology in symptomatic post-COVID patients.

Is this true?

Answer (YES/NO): NO